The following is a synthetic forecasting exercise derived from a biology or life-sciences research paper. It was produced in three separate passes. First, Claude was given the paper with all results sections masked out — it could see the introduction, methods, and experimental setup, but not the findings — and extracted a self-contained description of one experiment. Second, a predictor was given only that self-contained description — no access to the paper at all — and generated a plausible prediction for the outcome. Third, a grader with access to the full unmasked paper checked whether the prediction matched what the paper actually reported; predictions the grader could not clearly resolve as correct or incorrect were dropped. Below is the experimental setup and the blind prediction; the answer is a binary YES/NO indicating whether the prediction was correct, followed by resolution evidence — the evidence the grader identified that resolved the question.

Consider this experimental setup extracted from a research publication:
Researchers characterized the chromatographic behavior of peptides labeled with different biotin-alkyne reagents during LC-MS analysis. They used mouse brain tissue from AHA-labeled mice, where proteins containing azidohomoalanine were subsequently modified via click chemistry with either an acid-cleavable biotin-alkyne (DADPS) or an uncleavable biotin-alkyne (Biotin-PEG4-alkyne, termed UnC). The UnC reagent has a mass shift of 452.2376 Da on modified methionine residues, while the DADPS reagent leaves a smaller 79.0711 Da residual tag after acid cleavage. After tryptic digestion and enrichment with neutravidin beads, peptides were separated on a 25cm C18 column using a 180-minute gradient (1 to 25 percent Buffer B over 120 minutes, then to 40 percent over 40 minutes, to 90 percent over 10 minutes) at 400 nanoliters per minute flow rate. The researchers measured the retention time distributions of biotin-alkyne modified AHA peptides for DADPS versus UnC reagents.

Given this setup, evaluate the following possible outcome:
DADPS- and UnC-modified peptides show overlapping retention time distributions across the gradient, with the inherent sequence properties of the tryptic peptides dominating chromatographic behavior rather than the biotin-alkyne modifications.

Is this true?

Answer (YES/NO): NO